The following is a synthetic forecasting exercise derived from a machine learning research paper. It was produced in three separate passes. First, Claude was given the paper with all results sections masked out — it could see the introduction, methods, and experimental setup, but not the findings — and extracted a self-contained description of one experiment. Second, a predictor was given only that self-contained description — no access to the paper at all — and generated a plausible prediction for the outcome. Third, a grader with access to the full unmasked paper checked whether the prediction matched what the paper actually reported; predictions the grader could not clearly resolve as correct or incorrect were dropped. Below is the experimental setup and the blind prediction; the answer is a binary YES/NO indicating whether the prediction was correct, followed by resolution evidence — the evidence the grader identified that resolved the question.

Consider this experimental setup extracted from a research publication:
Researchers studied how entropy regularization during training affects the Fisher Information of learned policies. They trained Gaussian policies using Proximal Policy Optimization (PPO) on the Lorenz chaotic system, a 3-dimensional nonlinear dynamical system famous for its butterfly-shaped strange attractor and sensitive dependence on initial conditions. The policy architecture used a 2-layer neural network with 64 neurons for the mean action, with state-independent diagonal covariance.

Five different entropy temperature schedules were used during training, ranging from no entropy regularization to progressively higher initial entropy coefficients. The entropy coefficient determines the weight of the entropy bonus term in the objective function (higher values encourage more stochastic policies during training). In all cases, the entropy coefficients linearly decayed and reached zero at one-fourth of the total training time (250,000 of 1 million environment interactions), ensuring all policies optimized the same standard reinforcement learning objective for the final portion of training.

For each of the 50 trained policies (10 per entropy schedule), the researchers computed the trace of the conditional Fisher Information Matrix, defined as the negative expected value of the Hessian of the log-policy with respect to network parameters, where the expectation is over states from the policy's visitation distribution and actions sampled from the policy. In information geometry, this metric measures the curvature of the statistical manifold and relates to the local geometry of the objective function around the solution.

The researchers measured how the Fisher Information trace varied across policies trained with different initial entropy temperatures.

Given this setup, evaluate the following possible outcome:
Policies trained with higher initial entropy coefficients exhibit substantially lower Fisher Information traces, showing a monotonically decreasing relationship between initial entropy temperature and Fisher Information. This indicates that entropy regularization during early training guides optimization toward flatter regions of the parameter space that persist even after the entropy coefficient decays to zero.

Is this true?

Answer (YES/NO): NO